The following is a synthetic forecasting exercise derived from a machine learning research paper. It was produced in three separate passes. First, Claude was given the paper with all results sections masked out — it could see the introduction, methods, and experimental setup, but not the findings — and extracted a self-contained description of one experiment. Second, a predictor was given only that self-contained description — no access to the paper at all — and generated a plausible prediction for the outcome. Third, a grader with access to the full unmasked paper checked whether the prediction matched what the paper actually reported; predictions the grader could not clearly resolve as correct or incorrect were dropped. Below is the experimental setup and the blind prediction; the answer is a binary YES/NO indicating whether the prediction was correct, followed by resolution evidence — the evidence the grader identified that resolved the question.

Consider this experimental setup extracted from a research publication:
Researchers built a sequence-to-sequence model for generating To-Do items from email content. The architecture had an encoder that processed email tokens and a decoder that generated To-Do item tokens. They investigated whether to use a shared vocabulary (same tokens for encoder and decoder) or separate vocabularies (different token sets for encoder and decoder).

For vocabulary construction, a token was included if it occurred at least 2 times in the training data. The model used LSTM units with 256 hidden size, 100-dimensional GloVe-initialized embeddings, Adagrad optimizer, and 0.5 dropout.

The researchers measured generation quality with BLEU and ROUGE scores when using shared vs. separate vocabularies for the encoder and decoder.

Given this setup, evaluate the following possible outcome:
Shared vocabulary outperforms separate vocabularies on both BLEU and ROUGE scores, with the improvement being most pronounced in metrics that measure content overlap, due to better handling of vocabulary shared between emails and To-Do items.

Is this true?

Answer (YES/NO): NO